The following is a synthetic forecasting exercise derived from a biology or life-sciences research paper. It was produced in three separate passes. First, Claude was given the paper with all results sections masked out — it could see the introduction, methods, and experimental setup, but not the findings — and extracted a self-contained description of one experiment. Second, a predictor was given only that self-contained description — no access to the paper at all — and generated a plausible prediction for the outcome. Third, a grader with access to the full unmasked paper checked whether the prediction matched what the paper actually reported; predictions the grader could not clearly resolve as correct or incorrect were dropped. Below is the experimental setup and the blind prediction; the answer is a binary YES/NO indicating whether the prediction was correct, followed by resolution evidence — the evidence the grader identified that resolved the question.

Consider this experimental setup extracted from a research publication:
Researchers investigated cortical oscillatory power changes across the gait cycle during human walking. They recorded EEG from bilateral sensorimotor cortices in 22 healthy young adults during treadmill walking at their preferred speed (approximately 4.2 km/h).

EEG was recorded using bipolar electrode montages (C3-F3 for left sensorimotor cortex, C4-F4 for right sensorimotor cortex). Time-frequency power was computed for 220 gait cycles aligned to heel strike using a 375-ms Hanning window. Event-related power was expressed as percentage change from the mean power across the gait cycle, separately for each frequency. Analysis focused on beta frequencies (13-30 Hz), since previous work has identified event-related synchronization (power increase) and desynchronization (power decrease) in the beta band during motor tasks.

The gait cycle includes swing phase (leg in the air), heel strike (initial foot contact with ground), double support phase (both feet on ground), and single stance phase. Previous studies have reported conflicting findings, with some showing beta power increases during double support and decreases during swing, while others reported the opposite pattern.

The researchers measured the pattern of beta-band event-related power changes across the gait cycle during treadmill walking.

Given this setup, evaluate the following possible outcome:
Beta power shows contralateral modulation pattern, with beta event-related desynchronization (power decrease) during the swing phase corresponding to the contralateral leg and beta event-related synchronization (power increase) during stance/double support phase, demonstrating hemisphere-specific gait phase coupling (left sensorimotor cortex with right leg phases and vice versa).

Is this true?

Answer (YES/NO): NO